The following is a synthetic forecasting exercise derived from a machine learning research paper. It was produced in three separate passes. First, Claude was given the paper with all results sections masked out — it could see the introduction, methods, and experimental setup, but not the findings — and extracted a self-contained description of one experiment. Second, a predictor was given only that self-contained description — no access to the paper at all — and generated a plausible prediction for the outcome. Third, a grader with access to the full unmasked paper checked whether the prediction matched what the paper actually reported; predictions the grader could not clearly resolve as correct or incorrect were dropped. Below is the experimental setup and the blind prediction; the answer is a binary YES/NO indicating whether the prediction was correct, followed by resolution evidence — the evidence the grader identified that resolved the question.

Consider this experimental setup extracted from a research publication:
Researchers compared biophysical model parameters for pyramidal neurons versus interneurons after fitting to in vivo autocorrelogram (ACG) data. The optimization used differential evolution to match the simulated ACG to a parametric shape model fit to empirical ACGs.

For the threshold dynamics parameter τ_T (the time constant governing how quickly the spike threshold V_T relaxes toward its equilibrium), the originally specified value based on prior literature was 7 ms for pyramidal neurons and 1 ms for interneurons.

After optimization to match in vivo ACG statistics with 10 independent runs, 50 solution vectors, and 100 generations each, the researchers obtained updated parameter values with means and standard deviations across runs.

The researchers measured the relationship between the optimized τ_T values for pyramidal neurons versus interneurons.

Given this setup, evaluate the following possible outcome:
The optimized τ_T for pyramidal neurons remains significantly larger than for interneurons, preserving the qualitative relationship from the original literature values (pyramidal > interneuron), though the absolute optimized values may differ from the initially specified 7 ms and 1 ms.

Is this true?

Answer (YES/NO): YES